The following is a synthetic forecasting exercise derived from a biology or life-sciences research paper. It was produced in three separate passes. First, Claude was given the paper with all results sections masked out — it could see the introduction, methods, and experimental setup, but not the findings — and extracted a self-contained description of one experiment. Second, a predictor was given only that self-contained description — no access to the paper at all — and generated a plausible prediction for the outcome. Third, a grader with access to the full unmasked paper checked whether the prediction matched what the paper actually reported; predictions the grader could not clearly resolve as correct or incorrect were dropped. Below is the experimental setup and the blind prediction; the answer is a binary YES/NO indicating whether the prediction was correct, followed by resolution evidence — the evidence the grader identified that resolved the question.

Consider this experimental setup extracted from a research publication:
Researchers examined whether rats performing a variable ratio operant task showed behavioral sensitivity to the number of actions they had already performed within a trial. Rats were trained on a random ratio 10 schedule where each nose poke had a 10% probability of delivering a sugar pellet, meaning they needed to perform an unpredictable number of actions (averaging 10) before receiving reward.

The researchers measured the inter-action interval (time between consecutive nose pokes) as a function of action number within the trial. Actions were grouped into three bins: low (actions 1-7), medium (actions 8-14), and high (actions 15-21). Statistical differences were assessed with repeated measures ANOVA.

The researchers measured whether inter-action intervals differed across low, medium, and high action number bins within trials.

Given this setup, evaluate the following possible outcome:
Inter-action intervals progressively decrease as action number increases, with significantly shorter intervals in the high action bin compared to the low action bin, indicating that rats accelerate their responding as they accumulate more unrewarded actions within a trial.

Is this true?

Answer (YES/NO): NO